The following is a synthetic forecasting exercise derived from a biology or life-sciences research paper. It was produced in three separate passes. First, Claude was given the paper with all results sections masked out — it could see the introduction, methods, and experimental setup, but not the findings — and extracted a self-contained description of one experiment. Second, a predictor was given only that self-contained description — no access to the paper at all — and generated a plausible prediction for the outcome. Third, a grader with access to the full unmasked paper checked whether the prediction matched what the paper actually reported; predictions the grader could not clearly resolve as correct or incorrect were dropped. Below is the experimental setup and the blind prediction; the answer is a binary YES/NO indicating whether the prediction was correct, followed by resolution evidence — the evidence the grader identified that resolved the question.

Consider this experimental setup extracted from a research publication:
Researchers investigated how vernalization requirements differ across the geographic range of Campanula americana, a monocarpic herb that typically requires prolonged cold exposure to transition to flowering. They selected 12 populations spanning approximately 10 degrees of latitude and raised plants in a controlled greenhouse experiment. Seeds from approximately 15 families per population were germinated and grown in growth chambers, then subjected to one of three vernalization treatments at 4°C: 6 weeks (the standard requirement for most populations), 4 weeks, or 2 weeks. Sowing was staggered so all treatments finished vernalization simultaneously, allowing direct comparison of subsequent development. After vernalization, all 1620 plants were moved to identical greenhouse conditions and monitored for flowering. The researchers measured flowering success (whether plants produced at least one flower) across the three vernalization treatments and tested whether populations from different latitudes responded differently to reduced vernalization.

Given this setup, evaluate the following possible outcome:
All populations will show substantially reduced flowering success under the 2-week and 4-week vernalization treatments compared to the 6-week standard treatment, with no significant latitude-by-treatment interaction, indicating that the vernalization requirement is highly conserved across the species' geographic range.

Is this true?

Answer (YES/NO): NO